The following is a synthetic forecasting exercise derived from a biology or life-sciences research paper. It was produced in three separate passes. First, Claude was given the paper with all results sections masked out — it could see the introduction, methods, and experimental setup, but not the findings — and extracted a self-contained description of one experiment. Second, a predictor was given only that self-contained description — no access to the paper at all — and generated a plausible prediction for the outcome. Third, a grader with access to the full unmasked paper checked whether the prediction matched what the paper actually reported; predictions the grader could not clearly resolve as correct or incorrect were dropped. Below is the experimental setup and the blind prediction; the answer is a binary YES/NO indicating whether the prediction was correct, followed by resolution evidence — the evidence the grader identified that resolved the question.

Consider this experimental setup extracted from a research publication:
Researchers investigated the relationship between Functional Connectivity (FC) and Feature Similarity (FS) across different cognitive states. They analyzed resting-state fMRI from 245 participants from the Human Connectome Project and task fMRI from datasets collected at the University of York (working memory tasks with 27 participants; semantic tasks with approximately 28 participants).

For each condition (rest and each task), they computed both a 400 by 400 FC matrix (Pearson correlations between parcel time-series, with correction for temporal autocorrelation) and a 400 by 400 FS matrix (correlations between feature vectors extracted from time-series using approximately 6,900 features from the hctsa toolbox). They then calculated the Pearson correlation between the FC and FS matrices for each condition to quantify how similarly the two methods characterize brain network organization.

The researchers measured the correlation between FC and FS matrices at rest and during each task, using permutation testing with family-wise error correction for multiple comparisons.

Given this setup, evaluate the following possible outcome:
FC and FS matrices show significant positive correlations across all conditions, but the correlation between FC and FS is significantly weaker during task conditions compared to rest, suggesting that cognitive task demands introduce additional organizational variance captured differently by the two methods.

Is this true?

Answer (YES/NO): NO